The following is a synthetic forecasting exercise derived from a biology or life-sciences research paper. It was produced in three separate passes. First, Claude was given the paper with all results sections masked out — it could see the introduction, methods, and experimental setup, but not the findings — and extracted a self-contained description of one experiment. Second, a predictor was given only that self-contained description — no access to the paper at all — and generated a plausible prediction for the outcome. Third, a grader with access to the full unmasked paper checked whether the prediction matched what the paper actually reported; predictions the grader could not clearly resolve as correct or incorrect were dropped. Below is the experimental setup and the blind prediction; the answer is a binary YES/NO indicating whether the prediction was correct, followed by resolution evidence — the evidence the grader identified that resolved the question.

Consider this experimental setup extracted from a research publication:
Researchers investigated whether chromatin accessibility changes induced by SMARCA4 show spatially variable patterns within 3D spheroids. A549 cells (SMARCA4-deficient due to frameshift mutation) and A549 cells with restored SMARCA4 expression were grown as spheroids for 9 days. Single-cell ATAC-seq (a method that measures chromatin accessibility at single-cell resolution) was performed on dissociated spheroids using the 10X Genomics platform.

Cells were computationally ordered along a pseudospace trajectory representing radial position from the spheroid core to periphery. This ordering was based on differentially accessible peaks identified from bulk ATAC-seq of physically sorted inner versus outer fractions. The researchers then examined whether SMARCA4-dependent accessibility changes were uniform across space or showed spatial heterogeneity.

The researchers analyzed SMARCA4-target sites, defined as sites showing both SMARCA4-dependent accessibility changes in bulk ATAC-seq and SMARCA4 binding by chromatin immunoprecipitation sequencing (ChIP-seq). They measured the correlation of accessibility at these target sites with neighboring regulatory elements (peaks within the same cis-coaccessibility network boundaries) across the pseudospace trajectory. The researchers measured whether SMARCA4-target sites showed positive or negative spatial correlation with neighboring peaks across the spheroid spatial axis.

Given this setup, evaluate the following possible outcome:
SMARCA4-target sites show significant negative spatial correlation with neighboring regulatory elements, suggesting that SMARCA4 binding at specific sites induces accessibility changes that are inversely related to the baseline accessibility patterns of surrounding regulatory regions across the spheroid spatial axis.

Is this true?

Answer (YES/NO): NO